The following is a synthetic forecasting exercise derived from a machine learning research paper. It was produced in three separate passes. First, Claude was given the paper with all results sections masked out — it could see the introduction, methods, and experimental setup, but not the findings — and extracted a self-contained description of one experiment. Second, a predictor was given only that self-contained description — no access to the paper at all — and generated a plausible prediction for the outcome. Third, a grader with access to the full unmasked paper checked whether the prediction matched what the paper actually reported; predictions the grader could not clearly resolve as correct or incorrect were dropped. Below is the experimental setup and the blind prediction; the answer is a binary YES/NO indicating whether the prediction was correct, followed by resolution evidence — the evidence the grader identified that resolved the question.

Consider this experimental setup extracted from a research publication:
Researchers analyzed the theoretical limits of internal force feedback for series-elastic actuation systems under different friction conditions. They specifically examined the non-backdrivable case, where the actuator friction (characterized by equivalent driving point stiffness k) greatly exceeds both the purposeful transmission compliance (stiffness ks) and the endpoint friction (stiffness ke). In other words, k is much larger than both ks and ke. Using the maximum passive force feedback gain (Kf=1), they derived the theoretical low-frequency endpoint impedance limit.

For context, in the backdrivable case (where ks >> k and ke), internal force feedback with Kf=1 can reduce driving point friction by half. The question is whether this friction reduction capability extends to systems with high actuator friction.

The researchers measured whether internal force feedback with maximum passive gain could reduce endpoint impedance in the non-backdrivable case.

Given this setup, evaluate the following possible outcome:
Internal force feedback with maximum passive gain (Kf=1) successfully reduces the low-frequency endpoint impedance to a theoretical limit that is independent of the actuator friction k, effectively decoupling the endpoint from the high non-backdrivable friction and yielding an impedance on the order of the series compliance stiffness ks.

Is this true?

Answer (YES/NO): NO